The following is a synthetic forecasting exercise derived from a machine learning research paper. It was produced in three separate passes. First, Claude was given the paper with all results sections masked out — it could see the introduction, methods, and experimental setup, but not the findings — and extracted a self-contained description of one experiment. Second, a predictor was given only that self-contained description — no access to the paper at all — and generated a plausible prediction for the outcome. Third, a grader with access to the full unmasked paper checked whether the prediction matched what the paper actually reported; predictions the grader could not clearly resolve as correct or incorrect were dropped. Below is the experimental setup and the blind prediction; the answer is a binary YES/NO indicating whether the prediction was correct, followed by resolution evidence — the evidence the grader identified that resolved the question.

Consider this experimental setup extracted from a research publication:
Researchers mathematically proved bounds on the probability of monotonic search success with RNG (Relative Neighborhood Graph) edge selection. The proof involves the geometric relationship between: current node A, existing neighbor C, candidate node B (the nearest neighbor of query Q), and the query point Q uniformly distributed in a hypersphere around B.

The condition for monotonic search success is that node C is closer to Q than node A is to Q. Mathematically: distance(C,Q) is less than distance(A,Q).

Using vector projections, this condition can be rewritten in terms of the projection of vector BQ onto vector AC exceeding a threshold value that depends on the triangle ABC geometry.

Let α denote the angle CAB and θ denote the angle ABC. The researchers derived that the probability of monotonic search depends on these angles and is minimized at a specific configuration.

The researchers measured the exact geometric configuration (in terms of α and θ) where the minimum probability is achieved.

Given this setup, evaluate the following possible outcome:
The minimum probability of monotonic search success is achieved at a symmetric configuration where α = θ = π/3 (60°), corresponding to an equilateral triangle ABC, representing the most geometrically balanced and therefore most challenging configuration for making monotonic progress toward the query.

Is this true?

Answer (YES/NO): YES